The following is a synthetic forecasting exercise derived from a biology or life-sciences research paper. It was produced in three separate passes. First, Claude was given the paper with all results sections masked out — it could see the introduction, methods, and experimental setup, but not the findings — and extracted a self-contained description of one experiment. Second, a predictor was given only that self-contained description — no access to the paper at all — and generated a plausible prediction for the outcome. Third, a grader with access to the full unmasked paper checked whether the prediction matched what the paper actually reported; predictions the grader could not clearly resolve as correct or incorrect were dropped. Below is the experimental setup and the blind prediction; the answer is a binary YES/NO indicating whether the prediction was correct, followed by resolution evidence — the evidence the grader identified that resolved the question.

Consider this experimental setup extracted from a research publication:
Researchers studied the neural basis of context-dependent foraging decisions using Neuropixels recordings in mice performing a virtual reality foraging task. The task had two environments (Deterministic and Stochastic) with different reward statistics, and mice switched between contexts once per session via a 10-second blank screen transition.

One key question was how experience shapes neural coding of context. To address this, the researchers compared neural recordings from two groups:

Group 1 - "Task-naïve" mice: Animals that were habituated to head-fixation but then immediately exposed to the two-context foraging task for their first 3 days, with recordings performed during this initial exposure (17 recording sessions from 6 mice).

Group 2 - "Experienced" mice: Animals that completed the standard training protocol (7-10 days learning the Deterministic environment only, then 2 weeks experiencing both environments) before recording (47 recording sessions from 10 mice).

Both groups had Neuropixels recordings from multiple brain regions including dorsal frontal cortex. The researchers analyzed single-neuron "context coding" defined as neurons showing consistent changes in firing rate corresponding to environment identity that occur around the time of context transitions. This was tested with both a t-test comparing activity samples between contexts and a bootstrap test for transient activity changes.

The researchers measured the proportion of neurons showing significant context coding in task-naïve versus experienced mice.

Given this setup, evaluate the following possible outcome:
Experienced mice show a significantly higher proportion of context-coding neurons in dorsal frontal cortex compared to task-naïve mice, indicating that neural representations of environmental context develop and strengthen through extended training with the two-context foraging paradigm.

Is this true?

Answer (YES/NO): NO